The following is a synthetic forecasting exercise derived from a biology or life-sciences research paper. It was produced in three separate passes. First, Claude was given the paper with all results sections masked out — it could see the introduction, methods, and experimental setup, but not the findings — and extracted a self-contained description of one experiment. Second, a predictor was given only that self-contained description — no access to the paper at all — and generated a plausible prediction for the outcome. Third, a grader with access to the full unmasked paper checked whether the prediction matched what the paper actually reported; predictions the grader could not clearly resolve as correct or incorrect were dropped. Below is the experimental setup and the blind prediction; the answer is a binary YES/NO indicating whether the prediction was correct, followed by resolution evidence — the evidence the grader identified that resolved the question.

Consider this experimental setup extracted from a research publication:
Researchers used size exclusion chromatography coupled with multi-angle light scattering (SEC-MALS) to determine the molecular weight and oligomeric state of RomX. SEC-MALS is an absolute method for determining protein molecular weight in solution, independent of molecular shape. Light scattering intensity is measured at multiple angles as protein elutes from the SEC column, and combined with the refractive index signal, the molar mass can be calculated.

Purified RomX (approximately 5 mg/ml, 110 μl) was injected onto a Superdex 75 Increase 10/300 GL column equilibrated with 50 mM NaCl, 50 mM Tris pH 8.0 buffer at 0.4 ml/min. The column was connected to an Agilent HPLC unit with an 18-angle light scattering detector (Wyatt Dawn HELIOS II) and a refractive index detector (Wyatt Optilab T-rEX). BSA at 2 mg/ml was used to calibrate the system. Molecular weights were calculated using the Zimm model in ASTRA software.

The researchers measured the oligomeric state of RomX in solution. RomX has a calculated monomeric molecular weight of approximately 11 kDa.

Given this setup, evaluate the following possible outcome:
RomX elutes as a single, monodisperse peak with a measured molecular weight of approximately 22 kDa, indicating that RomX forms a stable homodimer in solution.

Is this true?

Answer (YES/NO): NO